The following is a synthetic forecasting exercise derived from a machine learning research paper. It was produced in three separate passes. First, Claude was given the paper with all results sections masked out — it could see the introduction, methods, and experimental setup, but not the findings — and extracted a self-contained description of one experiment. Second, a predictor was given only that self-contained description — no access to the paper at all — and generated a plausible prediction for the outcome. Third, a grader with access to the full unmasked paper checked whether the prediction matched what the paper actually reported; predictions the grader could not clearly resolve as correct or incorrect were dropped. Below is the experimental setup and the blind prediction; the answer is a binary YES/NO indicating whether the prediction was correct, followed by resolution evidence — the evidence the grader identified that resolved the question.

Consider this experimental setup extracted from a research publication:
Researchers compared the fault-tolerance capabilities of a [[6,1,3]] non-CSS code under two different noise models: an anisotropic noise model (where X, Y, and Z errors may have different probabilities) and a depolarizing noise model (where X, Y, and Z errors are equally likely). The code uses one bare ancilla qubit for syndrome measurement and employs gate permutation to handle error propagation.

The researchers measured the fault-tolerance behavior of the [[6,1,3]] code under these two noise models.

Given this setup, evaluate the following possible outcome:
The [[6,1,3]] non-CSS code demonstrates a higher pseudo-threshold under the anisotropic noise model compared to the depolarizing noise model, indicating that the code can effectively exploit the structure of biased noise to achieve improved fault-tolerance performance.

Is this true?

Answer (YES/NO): YES